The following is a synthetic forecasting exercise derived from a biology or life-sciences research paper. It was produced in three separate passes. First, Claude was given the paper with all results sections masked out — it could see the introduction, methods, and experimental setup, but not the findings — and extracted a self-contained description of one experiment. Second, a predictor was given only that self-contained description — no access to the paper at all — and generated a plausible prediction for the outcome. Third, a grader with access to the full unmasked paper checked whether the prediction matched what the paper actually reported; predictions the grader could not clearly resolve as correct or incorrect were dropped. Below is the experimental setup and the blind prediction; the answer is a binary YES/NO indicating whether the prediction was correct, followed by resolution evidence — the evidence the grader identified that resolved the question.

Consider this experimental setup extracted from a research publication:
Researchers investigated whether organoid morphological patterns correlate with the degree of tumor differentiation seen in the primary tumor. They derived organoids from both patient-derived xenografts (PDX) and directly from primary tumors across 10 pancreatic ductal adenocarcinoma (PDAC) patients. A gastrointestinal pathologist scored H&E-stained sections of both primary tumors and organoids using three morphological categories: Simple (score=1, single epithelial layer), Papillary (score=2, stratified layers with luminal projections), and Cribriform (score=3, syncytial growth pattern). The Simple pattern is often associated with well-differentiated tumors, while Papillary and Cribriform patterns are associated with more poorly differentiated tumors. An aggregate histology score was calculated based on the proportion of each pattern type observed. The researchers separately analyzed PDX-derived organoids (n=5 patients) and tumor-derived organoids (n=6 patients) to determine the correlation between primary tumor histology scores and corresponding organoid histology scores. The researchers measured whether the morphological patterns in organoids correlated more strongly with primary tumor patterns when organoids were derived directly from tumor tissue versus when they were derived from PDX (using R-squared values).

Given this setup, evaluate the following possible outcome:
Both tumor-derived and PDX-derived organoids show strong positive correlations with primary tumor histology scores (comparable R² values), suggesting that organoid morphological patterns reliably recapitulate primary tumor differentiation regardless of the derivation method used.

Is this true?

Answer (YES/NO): NO